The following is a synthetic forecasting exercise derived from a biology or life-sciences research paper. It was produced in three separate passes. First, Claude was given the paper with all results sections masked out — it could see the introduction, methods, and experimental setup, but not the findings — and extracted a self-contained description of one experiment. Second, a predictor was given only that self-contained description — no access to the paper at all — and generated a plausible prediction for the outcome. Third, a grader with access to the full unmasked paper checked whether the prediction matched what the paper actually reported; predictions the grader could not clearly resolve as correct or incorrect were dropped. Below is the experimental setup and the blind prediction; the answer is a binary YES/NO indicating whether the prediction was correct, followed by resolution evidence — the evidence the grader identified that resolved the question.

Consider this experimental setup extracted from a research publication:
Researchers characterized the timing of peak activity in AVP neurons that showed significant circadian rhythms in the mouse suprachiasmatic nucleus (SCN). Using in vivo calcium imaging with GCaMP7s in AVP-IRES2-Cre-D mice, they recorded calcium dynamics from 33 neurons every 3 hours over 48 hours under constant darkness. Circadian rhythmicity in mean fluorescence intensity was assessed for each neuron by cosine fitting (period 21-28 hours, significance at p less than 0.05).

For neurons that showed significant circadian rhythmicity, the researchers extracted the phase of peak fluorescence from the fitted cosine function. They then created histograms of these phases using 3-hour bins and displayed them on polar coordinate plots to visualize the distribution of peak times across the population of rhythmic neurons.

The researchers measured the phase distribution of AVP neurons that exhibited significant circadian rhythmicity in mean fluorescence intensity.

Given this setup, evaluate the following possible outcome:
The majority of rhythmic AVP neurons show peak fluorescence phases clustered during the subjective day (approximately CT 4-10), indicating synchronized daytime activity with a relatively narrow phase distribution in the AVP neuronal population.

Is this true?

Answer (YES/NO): NO